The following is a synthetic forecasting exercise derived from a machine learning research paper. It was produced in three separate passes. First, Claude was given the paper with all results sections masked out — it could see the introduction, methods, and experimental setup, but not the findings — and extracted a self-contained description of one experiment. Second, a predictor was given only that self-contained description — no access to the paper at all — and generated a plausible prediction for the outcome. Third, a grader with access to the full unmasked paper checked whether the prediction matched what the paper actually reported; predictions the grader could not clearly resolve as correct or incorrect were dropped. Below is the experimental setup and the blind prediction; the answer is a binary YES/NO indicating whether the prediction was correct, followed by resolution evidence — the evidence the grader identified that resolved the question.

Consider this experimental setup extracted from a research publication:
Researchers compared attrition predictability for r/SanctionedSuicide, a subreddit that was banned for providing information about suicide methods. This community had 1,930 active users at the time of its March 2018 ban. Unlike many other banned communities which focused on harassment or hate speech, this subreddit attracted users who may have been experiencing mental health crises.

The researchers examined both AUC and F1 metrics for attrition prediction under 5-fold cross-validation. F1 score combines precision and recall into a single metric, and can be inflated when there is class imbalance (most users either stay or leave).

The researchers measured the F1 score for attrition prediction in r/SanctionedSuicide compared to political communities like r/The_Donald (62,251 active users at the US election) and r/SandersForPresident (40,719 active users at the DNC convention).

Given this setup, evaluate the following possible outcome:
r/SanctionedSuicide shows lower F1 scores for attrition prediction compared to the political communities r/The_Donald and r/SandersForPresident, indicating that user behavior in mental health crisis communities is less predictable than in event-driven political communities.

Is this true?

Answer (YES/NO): YES